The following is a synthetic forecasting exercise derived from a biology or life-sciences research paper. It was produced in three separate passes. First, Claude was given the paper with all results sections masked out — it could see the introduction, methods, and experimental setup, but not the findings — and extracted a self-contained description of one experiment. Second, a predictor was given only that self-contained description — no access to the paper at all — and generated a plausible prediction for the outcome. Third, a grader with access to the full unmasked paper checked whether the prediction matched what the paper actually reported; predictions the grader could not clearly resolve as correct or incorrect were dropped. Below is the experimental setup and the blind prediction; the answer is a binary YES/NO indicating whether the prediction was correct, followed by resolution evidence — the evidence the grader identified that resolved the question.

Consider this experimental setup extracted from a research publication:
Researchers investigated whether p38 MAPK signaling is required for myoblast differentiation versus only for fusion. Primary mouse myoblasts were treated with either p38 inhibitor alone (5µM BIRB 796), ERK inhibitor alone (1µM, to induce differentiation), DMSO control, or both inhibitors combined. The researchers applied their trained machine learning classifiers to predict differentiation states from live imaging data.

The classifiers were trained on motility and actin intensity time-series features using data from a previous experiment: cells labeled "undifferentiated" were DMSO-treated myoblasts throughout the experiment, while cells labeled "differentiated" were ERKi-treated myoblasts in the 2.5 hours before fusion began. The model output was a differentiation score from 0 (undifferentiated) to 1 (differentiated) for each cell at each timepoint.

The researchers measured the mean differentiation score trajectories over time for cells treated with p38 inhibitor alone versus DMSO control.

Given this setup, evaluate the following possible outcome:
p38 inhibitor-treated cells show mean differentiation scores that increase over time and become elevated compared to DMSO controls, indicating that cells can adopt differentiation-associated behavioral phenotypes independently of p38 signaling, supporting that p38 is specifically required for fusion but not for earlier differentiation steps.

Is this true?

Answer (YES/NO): NO